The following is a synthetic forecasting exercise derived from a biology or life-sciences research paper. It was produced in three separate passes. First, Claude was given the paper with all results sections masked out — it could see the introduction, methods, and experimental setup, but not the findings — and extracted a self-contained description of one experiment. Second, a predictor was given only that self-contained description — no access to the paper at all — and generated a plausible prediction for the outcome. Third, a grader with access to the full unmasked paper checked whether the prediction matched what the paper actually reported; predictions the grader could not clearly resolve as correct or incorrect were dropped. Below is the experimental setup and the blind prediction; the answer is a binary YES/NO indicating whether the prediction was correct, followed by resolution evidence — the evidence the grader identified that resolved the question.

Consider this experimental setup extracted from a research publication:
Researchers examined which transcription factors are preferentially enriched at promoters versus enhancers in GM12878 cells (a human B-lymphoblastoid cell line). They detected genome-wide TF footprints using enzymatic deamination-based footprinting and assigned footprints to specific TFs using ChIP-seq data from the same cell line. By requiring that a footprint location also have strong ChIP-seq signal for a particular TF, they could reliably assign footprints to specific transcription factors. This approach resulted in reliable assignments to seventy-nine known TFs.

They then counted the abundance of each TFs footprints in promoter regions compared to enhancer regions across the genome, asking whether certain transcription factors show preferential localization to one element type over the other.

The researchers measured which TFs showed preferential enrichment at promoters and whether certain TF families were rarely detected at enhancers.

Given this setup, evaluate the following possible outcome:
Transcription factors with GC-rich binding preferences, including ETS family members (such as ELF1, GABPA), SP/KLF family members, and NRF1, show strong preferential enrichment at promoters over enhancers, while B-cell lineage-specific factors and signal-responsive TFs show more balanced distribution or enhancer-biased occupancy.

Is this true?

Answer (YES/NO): YES